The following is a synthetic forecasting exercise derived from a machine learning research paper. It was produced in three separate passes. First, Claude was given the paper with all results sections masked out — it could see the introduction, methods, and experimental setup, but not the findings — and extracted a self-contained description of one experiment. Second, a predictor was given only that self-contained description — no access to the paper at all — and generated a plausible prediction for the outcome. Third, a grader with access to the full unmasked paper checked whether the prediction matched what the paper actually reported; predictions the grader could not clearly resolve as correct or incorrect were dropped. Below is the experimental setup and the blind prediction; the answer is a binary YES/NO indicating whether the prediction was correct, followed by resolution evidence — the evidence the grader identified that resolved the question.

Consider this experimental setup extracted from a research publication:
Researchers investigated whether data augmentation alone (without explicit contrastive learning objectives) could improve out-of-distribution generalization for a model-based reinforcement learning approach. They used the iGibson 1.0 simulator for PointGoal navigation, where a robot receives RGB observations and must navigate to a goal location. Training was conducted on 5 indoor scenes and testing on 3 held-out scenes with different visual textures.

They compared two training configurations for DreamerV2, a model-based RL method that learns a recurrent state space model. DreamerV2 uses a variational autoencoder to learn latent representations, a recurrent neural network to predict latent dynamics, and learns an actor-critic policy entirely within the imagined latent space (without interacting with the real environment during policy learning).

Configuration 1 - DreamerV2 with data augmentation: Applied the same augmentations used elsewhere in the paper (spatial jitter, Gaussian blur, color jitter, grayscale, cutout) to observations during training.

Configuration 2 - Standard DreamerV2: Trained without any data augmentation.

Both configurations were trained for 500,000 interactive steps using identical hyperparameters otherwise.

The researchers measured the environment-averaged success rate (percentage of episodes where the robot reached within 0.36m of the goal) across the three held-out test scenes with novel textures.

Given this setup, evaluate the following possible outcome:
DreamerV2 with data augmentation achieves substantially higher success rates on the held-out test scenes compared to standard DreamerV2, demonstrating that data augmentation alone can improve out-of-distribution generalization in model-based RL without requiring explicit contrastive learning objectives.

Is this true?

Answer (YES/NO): YES